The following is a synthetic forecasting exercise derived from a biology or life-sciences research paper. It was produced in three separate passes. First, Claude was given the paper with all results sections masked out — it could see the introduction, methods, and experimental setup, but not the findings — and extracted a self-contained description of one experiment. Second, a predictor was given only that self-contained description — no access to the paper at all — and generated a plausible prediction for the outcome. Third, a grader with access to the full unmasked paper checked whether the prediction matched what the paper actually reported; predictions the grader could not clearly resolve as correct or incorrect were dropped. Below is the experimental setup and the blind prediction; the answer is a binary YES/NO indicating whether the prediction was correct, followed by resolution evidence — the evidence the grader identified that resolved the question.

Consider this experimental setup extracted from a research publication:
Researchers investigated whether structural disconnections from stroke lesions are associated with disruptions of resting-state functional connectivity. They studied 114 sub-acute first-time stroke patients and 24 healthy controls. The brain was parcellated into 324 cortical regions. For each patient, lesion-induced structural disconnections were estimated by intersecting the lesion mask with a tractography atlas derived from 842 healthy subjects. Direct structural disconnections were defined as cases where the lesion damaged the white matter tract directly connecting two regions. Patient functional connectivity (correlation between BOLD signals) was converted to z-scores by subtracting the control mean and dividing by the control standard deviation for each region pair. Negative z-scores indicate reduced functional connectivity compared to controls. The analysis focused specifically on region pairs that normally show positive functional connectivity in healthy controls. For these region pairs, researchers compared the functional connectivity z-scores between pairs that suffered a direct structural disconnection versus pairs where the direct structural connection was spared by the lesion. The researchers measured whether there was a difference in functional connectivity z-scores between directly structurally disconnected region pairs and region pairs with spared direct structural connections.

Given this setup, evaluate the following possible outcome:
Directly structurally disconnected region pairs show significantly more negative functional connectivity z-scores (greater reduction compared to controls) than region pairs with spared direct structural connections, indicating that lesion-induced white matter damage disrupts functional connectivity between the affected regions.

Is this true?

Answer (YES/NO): YES